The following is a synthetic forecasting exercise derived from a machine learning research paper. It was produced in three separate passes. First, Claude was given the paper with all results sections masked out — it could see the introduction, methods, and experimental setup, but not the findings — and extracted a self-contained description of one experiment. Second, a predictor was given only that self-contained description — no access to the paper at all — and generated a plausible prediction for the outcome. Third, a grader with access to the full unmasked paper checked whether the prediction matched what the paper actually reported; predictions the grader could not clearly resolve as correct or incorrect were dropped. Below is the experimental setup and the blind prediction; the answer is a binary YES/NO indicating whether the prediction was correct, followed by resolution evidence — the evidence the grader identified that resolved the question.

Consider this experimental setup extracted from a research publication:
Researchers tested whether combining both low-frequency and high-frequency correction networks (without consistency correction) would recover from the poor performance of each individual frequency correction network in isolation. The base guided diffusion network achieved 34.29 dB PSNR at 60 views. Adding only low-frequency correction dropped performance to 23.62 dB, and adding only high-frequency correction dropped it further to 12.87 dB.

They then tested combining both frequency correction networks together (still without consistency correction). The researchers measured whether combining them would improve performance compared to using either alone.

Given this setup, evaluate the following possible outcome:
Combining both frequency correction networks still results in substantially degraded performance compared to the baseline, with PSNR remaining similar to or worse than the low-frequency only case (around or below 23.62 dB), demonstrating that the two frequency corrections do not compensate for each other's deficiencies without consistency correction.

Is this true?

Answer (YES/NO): NO